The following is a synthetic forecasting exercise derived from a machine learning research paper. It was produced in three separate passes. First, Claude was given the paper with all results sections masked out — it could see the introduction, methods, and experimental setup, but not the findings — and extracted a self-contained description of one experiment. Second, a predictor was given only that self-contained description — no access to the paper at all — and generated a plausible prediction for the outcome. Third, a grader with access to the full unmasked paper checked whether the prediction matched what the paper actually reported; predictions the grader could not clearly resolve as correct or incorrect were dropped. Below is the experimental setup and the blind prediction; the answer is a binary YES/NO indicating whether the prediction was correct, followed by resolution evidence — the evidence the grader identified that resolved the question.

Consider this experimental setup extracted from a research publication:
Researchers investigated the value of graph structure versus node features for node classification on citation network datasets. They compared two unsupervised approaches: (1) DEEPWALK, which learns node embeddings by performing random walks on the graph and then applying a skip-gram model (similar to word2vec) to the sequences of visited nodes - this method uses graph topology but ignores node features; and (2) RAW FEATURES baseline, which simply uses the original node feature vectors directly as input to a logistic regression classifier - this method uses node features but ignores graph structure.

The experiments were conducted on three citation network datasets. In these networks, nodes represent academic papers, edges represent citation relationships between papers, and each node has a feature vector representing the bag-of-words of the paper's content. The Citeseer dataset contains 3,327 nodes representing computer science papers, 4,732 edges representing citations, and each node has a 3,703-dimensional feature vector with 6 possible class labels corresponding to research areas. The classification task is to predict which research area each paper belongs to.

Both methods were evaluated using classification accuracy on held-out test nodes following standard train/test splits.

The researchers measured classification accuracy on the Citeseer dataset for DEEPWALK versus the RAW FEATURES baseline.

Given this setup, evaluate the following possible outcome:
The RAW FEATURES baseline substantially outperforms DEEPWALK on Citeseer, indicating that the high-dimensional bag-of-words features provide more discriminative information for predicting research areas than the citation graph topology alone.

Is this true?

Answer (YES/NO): YES